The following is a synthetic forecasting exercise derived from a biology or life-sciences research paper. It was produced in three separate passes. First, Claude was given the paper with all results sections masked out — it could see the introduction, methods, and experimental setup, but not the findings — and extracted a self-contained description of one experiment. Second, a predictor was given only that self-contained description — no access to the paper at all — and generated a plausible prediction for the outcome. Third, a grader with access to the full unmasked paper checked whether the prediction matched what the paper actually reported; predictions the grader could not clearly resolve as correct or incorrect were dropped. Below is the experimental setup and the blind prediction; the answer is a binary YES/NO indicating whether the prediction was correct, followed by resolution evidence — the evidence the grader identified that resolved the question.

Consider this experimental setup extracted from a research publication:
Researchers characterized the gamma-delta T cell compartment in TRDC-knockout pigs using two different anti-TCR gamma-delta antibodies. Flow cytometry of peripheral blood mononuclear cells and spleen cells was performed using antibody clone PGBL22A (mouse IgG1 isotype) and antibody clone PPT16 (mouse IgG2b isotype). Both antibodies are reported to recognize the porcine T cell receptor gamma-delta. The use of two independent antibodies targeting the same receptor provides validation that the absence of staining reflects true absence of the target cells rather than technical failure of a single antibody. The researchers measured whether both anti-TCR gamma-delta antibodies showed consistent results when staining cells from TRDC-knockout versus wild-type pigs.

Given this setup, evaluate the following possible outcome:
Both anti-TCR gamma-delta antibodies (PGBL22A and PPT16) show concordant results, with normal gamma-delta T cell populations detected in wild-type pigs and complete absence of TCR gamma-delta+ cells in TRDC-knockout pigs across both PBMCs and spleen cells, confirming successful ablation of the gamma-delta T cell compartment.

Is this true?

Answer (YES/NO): YES